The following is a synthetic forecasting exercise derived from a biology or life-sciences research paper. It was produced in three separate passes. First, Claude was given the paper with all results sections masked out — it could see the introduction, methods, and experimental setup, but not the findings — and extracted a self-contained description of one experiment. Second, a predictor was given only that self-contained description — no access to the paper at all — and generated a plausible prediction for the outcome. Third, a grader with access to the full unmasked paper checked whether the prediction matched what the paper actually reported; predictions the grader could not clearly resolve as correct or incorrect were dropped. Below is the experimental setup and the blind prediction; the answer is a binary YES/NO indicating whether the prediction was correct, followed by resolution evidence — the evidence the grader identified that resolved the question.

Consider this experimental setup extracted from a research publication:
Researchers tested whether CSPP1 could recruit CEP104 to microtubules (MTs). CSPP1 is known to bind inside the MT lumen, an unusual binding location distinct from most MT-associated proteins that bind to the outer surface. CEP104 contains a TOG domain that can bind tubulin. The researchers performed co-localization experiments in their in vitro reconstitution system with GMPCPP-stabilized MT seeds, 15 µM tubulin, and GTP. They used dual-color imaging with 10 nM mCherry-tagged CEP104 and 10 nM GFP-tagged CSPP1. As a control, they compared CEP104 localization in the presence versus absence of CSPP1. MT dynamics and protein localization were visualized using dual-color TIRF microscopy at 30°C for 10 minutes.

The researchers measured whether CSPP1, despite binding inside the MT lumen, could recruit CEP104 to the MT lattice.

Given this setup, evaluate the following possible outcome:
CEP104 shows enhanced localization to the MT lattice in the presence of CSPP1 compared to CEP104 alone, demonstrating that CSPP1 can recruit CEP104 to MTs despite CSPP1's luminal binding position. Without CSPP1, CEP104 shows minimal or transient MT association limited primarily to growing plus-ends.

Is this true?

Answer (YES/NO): YES